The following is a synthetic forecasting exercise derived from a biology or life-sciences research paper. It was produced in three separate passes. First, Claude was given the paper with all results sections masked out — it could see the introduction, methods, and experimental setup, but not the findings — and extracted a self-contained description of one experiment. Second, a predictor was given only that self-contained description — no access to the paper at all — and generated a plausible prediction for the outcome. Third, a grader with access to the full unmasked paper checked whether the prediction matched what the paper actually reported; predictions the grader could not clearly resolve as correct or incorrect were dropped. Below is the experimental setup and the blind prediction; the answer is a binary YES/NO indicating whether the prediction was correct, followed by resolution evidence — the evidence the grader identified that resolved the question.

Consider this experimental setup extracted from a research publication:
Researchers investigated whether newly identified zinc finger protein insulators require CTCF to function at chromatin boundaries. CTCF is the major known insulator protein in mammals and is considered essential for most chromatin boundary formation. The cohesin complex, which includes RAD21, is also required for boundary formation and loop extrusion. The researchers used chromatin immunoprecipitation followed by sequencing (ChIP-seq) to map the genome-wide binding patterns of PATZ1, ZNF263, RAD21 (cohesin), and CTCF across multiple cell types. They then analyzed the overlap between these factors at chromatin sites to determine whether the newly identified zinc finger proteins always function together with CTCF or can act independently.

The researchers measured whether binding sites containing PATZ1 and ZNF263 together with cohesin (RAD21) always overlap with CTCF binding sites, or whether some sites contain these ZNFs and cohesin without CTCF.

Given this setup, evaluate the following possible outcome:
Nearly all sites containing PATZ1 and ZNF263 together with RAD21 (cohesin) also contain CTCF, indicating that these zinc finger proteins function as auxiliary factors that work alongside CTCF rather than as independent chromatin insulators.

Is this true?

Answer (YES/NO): NO